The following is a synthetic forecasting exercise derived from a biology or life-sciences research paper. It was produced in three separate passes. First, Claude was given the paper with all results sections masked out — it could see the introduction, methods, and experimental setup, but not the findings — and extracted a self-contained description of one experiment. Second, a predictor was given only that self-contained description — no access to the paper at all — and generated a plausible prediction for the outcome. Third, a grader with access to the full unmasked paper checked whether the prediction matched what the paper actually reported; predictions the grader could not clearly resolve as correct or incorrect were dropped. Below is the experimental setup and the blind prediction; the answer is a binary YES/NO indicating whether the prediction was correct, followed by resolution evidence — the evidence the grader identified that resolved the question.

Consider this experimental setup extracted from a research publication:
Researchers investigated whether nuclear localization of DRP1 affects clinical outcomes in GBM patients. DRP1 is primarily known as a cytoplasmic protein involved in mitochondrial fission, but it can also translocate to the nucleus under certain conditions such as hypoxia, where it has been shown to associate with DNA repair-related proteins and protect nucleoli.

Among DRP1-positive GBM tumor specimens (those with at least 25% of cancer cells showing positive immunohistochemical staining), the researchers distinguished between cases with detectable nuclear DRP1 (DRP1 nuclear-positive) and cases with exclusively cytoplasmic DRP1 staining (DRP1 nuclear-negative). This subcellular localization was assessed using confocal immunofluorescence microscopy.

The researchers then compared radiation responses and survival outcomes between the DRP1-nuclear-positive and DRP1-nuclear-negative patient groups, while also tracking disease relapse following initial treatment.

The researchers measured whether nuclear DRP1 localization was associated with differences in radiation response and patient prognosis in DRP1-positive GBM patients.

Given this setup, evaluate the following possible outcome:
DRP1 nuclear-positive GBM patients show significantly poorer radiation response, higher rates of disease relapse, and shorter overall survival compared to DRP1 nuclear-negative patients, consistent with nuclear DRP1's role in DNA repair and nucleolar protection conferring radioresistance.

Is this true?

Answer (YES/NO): YES